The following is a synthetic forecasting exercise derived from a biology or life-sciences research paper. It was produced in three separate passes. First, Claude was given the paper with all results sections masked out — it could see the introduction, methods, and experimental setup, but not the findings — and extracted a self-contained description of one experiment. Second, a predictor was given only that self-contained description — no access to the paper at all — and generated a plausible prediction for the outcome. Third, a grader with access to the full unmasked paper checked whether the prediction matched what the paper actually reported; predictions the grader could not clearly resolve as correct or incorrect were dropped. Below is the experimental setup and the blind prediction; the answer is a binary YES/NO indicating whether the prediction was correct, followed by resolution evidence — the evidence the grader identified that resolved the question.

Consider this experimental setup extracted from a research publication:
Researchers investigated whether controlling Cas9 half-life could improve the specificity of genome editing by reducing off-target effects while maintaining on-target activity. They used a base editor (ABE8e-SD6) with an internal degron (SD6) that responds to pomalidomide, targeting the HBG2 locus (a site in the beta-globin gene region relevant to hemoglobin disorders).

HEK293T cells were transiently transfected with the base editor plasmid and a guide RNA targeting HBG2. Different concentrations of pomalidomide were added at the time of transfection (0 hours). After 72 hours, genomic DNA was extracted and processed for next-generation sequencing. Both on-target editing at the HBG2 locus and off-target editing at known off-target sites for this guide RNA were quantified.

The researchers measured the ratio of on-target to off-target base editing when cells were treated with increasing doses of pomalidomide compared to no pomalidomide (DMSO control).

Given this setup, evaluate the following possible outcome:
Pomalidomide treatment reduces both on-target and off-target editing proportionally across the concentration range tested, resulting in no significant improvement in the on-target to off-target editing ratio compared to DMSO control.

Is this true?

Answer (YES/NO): YES